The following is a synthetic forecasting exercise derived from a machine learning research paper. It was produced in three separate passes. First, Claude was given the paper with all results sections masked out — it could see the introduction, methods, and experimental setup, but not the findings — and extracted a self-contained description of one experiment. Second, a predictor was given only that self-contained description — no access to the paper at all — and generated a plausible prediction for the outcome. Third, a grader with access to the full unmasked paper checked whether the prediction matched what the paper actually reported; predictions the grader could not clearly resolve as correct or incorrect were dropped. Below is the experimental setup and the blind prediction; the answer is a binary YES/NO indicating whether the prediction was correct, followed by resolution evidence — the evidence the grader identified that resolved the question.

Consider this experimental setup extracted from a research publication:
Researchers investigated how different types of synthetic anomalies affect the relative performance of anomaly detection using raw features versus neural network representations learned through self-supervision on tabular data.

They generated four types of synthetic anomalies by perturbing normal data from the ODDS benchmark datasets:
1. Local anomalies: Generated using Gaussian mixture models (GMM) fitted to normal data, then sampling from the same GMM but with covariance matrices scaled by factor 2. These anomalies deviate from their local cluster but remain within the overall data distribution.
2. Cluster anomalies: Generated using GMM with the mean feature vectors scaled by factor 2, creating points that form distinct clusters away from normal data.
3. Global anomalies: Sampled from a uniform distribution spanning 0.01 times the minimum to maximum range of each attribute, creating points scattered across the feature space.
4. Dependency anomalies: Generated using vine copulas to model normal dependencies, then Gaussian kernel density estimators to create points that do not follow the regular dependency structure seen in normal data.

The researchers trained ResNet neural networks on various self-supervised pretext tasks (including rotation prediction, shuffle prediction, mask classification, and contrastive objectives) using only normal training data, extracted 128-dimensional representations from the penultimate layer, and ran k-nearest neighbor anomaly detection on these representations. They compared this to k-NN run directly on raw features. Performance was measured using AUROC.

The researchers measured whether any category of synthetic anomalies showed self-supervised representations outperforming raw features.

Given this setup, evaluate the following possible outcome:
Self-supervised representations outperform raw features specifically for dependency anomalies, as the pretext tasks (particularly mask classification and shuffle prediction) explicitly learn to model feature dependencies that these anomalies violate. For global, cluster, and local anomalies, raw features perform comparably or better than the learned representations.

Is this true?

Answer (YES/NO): NO